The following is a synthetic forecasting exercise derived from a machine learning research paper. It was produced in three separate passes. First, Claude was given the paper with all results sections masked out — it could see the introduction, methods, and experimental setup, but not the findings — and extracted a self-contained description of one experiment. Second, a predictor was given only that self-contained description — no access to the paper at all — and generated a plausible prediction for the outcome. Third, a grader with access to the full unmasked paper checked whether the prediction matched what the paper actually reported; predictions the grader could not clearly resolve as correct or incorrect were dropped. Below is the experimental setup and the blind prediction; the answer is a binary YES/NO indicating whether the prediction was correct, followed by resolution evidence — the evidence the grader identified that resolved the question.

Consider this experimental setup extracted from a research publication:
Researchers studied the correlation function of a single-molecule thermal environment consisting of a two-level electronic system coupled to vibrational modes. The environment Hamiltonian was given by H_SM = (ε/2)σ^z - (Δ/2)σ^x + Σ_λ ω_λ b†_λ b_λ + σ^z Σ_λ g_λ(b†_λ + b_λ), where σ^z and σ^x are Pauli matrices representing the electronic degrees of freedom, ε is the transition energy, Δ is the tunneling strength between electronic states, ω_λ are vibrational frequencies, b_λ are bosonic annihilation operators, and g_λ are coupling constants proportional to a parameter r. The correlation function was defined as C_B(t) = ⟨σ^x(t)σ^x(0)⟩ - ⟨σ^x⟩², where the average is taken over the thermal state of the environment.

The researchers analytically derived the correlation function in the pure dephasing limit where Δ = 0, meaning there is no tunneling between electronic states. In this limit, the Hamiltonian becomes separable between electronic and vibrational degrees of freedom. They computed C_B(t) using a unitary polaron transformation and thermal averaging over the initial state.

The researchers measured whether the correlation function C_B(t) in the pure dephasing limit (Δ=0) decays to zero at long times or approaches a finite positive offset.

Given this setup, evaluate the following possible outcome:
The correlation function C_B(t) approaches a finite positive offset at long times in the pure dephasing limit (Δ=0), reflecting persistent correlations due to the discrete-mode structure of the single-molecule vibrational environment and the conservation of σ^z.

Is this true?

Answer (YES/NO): NO